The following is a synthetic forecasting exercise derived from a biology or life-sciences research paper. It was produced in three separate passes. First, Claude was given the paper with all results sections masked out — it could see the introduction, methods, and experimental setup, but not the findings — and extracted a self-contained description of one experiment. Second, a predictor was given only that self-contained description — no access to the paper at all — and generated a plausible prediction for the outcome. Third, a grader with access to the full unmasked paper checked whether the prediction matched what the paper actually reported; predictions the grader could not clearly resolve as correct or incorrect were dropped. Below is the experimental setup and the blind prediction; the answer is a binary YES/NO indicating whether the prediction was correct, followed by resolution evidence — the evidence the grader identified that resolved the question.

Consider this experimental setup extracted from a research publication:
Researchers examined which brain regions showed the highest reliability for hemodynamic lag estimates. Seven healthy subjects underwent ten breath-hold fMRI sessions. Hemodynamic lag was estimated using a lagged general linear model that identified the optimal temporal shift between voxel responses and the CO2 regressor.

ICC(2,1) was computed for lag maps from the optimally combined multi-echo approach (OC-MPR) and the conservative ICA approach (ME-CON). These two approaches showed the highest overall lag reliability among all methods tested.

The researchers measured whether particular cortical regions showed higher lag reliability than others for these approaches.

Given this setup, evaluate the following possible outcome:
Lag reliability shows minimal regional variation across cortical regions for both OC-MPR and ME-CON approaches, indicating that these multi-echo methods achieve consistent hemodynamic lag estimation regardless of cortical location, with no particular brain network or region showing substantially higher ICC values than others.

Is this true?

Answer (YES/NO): NO